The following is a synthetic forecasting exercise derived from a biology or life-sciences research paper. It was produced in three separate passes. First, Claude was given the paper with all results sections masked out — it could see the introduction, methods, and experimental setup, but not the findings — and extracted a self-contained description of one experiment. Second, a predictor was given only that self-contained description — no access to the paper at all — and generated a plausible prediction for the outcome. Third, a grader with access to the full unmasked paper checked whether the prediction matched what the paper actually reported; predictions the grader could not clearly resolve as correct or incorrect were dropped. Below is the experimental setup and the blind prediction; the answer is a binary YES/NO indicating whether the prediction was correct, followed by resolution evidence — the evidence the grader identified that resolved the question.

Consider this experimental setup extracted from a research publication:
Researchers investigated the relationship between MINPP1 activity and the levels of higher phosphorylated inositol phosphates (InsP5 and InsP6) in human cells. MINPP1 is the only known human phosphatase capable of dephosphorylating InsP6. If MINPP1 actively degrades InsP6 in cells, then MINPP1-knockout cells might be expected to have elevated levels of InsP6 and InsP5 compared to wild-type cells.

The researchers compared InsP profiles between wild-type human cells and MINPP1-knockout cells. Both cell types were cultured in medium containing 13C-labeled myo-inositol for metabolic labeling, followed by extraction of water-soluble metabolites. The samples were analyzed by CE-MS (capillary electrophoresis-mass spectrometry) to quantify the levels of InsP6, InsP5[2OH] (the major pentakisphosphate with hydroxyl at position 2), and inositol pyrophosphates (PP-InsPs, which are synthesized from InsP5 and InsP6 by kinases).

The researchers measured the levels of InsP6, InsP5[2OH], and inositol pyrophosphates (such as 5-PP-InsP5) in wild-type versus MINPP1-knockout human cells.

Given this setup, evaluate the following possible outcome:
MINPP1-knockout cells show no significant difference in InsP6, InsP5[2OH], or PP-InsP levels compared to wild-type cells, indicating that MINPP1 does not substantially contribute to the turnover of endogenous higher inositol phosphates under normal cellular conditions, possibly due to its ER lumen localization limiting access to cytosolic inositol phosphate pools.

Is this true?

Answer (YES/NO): NO